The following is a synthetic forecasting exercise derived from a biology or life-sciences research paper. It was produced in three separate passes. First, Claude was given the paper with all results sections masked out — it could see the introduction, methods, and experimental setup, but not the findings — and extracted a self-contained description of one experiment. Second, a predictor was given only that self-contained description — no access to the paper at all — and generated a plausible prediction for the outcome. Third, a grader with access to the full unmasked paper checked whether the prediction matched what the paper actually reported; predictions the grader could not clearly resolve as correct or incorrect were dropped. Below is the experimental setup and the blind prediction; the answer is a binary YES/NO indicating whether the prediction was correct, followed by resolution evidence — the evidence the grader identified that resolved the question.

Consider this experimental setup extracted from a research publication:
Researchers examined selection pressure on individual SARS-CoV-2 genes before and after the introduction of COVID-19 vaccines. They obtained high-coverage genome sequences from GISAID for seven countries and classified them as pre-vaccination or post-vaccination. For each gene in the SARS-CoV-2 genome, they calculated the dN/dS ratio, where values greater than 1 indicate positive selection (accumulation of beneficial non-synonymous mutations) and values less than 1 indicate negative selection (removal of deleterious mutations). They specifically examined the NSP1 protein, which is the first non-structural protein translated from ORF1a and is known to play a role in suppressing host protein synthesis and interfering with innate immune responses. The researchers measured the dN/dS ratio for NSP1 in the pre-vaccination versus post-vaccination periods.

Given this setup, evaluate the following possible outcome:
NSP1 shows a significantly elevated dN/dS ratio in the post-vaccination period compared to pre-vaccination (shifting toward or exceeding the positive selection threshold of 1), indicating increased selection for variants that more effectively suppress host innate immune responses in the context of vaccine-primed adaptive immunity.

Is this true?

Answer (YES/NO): YES